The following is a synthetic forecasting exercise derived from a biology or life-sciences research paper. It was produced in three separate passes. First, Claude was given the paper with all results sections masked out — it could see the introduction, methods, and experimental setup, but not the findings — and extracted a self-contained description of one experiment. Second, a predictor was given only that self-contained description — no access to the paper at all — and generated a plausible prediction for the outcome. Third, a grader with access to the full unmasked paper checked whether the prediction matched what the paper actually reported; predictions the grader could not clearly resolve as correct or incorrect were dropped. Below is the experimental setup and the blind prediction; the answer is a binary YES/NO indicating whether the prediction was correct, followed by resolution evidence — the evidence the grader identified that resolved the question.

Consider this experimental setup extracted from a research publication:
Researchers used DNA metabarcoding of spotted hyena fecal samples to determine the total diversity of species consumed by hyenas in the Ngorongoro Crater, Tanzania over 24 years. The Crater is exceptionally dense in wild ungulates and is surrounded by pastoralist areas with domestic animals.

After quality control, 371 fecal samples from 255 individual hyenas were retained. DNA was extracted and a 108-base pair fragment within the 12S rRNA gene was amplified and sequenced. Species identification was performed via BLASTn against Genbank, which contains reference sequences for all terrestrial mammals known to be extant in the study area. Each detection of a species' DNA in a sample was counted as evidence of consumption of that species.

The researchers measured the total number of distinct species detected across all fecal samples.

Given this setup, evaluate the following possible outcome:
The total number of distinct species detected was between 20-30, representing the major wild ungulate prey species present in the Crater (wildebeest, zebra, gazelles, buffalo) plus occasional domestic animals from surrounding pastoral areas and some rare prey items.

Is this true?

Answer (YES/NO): YES